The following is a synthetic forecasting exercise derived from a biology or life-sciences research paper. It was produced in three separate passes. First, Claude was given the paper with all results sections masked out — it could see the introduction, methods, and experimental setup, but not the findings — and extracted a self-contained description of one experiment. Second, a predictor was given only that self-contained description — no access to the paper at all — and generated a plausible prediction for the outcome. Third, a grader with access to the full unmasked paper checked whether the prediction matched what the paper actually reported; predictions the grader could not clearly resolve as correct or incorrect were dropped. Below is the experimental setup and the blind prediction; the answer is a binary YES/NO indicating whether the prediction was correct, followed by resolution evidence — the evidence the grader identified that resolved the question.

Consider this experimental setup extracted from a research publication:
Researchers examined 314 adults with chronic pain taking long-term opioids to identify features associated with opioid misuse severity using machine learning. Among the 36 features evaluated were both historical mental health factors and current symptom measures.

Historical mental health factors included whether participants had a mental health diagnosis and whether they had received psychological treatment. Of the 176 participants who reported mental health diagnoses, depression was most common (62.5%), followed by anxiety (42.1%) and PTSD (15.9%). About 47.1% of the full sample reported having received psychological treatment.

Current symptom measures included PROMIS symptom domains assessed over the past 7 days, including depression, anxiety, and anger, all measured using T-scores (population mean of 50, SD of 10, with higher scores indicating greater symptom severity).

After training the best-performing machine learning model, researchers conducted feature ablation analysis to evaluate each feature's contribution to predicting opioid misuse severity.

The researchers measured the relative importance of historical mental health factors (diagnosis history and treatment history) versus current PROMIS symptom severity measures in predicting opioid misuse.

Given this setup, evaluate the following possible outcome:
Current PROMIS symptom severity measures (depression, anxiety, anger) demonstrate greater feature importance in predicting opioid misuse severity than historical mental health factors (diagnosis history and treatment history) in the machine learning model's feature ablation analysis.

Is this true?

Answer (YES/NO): NO